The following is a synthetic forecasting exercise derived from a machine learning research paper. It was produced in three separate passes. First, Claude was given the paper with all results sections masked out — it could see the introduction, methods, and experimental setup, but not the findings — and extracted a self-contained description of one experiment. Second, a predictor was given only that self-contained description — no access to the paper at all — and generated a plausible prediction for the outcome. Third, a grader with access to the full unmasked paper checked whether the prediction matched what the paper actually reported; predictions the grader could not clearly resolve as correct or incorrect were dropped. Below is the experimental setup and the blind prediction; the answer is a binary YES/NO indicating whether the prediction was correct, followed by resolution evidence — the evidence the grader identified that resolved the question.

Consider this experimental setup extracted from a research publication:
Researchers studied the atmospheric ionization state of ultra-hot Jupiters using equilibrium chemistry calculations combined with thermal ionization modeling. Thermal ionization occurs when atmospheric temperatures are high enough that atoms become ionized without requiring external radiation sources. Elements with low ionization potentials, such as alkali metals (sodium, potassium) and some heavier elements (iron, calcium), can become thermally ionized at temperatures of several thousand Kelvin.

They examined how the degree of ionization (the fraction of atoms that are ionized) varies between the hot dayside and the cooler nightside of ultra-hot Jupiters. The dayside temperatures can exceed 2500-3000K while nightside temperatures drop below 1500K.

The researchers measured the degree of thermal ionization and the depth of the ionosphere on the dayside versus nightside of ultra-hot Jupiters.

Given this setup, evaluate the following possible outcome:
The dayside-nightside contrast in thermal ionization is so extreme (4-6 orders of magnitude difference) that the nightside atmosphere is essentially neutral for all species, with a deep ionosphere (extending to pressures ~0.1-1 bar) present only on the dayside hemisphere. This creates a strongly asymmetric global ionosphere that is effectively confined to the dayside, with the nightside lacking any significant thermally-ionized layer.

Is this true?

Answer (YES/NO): NO